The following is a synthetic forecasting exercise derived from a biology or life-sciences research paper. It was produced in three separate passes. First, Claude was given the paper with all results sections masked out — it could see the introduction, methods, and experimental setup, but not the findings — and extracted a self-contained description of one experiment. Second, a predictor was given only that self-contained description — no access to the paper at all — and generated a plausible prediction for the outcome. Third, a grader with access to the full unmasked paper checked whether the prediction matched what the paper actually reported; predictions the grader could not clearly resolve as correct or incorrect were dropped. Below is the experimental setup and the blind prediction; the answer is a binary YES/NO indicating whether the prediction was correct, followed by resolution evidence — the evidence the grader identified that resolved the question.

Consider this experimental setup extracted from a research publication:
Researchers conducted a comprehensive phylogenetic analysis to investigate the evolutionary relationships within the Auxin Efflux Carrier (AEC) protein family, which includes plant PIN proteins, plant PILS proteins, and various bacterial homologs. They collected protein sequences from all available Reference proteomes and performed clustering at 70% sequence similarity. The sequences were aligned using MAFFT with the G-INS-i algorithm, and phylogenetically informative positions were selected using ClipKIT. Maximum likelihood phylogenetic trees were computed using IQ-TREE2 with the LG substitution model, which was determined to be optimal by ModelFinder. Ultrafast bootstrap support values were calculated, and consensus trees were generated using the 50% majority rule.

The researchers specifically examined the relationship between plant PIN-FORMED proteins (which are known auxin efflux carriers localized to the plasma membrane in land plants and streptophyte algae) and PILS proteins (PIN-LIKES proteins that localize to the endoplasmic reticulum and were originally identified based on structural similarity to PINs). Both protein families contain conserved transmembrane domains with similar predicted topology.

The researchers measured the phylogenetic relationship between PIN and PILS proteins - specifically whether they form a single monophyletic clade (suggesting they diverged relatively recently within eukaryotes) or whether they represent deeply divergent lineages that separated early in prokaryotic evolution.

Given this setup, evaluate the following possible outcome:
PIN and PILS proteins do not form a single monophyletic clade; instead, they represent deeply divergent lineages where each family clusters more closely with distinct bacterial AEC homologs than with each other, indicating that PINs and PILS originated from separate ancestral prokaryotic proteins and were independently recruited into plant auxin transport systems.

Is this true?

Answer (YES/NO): YES